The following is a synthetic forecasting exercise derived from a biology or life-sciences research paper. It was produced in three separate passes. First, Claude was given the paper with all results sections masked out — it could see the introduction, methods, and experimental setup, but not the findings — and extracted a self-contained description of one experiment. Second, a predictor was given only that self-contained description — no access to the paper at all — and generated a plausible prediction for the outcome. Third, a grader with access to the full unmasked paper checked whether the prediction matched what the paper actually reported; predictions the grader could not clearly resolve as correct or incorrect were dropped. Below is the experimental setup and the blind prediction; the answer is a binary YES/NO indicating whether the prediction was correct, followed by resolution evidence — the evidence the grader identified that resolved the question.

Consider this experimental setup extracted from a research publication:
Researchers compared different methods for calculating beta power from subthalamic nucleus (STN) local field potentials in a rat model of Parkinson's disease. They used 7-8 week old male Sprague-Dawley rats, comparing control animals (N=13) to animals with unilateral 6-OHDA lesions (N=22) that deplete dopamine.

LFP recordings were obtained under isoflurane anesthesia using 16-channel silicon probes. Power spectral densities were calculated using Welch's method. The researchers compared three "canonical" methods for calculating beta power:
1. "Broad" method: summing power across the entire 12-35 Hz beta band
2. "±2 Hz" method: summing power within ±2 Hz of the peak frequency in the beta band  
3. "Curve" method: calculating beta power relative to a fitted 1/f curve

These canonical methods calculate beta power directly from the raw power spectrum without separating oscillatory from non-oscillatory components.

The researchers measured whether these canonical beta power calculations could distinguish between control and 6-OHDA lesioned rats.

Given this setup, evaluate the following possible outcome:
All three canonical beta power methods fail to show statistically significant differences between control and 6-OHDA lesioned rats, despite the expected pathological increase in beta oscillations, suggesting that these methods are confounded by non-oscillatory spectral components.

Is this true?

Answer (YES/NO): NO